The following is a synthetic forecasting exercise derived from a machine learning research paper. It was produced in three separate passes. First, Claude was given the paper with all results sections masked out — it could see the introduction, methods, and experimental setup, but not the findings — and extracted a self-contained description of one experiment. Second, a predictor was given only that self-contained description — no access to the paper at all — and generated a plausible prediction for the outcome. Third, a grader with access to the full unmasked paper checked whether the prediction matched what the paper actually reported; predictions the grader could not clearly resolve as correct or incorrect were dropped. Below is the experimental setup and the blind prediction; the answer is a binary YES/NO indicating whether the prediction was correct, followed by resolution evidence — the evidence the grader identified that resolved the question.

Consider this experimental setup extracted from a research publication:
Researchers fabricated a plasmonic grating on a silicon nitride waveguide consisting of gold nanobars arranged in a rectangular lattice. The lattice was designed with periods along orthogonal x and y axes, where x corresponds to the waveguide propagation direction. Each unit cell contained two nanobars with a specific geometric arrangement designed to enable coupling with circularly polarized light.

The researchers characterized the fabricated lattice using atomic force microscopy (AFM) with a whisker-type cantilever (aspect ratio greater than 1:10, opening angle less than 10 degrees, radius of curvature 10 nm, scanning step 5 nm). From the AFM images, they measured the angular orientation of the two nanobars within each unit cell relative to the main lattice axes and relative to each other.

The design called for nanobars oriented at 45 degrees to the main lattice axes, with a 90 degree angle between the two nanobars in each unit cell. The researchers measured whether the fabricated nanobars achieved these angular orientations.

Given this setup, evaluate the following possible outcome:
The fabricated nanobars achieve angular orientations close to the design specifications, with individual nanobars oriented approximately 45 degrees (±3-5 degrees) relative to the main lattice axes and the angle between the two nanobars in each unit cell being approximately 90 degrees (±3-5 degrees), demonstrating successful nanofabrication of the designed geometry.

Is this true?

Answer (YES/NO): YES